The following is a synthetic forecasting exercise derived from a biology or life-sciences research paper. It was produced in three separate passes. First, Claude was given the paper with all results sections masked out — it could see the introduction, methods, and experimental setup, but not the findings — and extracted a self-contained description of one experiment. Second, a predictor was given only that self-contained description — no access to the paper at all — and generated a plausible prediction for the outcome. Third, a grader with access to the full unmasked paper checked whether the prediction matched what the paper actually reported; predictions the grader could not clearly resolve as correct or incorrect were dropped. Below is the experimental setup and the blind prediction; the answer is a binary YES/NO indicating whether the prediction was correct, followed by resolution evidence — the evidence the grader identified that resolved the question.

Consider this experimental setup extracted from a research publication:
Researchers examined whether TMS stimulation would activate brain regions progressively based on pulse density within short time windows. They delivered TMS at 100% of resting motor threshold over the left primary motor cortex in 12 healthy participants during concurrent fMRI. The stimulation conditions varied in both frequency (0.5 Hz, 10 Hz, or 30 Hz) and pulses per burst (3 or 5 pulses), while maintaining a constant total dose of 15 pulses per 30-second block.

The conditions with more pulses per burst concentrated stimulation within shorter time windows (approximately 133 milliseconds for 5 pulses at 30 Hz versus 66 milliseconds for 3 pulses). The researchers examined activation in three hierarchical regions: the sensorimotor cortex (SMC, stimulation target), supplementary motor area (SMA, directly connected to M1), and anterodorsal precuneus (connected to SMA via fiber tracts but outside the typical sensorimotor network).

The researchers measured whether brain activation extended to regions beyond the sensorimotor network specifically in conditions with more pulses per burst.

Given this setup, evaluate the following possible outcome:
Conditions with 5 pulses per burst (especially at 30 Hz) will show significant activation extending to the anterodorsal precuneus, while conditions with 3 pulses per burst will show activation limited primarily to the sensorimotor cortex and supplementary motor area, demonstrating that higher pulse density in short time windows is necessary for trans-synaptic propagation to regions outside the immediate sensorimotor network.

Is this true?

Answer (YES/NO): YES